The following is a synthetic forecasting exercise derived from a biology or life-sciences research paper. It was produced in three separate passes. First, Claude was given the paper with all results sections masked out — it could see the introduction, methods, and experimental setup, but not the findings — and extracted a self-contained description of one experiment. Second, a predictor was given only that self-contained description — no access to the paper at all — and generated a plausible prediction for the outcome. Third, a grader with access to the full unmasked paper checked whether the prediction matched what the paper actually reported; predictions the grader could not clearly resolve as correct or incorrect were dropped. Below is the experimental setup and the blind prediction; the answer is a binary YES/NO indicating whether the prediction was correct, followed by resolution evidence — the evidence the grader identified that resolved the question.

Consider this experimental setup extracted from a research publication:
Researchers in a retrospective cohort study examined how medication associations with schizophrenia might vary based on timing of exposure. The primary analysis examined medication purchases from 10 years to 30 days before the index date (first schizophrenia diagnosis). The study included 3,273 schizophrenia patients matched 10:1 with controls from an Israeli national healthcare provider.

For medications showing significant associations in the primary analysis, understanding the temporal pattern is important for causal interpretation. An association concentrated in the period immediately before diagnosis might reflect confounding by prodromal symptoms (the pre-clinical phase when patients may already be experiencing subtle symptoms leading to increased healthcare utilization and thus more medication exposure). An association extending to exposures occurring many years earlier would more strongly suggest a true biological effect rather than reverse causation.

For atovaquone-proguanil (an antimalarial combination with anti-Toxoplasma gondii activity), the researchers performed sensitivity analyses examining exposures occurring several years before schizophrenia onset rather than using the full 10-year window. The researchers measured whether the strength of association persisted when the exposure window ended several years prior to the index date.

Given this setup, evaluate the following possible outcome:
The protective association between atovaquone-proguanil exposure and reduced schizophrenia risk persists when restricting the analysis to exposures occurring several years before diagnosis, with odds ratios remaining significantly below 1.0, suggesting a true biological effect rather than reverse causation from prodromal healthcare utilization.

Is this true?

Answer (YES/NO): YES